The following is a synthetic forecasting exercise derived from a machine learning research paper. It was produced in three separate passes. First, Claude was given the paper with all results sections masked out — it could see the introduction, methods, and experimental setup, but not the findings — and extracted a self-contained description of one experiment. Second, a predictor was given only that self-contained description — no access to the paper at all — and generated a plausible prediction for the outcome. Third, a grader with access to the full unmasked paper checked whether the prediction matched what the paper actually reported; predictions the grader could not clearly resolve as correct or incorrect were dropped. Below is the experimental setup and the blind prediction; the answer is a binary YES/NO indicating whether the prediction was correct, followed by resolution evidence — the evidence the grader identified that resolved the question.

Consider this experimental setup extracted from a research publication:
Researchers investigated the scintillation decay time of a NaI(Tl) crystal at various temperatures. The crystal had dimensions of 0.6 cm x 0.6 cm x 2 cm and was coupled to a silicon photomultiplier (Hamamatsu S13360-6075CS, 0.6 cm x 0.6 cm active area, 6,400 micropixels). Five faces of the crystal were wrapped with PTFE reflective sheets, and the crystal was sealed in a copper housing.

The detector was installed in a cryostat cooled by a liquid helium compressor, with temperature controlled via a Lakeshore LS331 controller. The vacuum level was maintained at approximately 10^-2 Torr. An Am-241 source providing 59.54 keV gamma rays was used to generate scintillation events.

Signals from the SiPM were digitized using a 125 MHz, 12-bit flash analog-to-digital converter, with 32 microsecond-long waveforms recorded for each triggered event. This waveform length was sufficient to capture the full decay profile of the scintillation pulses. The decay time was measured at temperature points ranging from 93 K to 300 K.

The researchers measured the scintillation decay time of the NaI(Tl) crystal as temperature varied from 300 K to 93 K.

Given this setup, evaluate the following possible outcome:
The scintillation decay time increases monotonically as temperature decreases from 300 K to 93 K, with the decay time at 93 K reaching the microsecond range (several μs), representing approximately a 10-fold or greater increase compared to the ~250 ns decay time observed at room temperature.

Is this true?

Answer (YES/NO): NO